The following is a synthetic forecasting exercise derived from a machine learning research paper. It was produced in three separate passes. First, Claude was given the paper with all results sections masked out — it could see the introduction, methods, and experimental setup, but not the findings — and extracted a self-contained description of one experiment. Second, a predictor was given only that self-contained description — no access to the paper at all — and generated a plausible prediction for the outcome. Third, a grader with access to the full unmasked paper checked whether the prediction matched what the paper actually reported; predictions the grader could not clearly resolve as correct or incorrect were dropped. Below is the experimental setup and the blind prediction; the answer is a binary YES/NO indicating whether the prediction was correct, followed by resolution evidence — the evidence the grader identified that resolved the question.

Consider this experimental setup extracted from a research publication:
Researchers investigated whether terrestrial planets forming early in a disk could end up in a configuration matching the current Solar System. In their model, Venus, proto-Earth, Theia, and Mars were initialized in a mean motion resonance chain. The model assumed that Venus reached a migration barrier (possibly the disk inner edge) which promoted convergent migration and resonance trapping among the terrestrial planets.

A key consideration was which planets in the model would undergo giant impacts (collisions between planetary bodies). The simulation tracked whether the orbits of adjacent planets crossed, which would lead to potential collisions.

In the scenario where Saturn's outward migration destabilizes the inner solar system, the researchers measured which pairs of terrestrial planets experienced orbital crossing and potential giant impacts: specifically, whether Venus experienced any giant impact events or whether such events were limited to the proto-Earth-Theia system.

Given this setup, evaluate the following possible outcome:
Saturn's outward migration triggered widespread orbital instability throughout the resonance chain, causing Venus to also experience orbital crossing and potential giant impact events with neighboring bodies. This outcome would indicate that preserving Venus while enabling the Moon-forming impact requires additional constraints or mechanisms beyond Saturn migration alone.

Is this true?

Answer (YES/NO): NO